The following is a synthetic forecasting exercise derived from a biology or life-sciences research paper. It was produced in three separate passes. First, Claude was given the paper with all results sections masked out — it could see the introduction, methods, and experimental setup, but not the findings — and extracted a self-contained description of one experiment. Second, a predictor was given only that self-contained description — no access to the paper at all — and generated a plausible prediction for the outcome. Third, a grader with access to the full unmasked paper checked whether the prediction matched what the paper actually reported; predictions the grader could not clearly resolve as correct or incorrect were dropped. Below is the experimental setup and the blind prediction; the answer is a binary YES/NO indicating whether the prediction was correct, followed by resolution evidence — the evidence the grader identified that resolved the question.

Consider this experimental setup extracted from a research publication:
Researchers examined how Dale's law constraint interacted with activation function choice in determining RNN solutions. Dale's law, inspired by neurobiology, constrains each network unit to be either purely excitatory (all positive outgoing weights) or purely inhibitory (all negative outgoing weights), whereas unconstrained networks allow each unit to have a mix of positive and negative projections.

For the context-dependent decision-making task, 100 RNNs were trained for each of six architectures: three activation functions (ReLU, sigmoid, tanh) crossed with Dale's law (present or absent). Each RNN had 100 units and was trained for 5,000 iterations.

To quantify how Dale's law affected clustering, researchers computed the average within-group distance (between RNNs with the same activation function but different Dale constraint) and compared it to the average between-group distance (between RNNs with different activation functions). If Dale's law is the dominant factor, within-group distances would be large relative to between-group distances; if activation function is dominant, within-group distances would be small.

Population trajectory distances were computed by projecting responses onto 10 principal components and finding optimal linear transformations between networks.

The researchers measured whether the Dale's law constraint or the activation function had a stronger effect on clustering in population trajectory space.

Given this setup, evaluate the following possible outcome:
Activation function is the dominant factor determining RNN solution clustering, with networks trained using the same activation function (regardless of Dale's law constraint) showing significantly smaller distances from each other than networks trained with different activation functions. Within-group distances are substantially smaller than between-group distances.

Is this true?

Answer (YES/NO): YES